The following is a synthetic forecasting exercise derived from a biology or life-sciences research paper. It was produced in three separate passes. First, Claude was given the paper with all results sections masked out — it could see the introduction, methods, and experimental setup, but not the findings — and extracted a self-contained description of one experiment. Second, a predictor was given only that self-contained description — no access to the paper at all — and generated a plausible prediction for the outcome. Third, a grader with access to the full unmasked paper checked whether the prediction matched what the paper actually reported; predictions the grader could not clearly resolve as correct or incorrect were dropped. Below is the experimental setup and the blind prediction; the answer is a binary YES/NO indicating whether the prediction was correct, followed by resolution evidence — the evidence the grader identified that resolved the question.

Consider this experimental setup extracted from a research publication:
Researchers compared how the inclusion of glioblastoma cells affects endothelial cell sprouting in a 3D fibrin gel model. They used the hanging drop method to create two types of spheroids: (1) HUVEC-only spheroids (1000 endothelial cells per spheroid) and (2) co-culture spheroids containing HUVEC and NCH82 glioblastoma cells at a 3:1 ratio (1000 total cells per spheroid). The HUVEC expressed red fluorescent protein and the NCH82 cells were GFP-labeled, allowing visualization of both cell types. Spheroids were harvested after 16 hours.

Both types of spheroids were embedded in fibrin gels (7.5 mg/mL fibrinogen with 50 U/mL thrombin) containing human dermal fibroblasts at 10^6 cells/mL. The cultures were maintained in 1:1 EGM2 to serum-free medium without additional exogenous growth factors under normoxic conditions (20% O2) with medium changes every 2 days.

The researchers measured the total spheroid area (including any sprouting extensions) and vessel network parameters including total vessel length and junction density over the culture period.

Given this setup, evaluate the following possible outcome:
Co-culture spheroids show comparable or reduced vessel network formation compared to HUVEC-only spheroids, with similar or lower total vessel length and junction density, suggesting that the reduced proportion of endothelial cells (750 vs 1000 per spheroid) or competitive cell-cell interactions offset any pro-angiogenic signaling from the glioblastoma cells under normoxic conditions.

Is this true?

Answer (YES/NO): YES